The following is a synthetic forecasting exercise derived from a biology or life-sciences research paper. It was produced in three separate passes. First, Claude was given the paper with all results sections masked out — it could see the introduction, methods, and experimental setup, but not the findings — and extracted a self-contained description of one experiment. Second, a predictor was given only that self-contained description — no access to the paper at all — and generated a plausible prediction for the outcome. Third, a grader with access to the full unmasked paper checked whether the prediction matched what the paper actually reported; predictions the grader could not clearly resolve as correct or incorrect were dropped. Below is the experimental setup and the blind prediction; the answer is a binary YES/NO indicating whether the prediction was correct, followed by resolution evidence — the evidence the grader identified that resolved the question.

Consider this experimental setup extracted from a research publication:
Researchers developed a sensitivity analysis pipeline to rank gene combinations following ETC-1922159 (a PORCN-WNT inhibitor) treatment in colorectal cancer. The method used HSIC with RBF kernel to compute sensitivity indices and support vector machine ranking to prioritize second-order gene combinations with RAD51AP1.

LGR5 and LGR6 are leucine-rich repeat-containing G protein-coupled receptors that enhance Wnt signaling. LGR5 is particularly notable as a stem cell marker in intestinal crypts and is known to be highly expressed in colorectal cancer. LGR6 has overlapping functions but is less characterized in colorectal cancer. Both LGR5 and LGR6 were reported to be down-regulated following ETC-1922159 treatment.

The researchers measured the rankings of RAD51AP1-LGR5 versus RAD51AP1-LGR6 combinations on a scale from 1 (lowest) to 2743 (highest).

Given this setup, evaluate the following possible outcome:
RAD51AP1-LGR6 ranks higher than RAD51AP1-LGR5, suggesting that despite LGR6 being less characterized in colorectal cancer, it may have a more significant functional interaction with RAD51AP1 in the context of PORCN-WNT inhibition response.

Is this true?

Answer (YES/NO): NO